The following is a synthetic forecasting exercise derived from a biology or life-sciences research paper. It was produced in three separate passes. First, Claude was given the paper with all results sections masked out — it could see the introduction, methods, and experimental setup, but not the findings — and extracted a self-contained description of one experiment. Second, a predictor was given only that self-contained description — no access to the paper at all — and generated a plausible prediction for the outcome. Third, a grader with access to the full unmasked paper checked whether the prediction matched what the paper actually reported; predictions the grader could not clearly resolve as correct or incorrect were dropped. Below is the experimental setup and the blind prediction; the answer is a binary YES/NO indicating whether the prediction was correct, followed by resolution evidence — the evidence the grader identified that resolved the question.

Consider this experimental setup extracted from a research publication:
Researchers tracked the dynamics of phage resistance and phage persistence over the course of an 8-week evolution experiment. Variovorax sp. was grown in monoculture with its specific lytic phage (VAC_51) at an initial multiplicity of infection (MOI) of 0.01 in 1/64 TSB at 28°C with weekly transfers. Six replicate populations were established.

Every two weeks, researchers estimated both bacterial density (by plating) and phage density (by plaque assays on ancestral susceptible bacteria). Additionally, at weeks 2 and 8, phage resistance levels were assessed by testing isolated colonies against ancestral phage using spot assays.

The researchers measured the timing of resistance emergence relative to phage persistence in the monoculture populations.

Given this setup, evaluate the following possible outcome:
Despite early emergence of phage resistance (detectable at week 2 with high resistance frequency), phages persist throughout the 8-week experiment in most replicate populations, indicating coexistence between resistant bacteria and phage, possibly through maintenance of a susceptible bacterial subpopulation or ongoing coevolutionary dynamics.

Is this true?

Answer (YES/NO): NO